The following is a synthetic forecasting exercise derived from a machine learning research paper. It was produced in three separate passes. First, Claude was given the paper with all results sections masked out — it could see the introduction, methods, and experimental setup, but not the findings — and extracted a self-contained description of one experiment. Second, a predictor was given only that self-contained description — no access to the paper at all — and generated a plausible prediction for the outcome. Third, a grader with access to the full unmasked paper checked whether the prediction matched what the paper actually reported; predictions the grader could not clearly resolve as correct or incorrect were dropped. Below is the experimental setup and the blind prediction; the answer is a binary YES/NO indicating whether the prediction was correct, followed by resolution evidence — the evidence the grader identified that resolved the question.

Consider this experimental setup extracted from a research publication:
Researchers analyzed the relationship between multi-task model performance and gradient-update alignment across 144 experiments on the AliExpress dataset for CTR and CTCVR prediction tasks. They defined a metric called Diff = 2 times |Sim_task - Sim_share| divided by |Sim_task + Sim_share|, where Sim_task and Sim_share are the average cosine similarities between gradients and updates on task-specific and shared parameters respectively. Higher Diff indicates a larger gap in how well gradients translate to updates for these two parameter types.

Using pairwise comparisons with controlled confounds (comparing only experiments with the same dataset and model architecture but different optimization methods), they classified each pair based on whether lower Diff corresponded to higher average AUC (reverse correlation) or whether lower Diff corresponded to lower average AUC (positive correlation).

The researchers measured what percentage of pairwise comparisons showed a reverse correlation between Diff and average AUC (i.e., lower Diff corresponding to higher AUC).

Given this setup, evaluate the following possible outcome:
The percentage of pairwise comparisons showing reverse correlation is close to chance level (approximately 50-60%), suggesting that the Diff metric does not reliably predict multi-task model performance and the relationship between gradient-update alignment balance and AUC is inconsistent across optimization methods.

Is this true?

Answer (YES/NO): NO